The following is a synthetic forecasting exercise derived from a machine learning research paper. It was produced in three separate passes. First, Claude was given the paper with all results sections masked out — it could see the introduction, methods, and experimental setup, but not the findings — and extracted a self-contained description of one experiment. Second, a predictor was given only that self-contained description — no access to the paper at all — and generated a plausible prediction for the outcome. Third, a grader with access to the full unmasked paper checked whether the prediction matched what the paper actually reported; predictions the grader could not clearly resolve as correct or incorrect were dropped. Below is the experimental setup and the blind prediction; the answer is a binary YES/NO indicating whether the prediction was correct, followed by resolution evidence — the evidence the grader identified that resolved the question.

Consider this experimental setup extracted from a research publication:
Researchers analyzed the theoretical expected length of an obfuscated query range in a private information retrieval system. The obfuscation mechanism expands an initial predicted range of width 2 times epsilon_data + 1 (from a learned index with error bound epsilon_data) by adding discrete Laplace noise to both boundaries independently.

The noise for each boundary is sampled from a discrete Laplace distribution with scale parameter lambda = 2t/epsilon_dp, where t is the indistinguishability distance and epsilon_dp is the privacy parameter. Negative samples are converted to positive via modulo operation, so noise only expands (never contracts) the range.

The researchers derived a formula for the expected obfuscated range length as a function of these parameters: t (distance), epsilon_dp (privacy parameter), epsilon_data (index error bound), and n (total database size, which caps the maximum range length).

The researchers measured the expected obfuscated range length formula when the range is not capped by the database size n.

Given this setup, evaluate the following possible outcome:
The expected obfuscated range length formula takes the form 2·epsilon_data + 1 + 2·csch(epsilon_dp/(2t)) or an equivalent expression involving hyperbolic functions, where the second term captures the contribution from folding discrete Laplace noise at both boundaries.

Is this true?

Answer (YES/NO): NO